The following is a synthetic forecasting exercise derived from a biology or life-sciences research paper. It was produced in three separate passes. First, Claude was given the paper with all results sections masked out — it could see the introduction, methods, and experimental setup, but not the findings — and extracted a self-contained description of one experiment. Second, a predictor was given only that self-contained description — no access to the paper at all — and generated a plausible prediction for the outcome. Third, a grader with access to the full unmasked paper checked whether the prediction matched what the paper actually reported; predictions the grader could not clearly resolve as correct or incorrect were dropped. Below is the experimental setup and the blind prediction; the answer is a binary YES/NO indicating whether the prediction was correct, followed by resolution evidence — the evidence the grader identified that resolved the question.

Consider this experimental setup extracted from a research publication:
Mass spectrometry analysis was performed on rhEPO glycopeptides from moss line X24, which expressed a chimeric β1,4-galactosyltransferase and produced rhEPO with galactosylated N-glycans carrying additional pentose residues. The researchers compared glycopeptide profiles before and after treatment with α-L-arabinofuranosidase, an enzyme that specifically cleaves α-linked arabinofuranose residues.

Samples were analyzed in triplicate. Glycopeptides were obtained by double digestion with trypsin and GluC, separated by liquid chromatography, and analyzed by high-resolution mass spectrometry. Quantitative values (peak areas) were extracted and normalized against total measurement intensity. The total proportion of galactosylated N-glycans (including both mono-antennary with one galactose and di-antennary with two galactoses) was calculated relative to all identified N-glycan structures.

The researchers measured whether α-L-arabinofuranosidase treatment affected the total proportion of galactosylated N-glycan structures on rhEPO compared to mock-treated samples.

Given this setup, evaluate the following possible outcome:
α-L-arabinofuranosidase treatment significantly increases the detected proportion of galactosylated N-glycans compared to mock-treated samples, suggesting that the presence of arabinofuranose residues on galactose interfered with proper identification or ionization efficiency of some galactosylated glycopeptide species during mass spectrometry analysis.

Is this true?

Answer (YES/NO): NO